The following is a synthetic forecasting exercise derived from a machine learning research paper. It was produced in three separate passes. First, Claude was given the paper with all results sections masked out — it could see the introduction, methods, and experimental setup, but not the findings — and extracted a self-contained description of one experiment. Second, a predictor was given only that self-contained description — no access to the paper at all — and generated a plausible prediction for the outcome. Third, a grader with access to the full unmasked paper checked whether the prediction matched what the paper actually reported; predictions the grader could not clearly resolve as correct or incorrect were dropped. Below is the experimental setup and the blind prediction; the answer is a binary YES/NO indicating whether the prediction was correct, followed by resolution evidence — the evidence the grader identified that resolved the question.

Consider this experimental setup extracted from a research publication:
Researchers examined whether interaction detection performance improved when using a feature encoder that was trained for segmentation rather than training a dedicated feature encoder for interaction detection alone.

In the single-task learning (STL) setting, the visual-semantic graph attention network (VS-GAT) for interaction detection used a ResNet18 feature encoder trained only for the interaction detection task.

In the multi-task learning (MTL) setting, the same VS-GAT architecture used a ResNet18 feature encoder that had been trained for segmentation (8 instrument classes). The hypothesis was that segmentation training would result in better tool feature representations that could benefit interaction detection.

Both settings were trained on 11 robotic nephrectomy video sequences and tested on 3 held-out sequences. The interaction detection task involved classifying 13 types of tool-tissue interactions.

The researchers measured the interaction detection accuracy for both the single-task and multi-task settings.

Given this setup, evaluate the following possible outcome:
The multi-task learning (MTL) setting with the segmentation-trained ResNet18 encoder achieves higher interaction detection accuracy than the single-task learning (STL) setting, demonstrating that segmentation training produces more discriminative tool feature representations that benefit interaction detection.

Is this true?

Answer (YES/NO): YES